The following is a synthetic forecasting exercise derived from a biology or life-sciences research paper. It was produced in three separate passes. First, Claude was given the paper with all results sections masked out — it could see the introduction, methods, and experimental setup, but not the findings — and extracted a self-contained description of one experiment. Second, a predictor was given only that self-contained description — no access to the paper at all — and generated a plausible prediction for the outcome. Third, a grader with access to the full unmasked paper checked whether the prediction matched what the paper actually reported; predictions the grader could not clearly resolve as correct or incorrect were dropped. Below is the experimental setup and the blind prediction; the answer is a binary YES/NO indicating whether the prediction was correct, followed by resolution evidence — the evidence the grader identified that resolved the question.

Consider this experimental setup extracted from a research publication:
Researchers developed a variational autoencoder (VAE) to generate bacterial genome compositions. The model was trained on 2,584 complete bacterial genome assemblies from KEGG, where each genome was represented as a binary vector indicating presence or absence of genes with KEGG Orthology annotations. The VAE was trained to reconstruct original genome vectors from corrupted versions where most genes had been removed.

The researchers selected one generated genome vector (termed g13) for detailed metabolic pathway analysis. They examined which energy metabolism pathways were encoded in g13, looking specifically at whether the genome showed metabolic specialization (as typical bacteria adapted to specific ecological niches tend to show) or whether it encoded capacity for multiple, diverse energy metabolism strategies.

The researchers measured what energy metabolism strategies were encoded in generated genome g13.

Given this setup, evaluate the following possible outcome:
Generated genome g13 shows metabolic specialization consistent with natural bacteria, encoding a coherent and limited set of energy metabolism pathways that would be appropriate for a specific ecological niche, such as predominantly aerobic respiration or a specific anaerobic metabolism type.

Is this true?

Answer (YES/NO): NO